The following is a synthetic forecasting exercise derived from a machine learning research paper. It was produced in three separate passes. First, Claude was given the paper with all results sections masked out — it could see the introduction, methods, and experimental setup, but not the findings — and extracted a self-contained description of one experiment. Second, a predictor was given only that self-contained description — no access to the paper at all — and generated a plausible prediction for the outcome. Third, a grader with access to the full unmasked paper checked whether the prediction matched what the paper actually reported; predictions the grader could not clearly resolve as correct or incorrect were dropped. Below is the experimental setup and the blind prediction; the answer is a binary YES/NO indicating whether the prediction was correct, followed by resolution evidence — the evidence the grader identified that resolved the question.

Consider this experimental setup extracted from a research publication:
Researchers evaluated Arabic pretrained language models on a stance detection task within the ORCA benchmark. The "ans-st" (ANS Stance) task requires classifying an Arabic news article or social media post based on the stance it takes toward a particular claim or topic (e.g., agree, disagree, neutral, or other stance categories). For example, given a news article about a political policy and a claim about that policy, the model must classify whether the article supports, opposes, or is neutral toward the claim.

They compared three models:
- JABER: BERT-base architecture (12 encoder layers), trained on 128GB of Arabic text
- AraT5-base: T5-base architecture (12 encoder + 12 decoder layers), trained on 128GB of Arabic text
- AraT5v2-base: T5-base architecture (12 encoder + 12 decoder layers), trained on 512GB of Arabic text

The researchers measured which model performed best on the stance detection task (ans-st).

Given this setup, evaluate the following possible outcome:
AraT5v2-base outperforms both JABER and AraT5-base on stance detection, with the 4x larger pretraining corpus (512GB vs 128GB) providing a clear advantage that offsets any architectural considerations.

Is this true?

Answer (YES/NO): YES